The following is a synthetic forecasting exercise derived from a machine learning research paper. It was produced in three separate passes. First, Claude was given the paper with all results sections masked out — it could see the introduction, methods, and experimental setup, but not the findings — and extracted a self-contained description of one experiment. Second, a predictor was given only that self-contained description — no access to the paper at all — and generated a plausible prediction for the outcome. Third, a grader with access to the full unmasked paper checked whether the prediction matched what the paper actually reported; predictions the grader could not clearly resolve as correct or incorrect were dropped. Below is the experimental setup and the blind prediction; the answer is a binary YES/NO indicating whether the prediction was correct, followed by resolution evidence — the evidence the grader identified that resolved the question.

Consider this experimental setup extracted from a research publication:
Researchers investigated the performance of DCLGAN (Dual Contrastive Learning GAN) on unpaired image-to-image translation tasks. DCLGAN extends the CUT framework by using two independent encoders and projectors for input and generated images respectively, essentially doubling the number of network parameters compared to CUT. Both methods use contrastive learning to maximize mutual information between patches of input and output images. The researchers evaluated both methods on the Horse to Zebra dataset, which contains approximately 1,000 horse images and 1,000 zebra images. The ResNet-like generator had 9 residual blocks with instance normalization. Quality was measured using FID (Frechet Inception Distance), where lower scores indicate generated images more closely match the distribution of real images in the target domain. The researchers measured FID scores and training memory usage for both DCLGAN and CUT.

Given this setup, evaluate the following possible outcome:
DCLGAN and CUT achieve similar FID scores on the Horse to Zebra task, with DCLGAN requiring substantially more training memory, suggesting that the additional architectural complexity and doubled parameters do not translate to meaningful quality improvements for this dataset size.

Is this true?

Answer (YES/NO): NO